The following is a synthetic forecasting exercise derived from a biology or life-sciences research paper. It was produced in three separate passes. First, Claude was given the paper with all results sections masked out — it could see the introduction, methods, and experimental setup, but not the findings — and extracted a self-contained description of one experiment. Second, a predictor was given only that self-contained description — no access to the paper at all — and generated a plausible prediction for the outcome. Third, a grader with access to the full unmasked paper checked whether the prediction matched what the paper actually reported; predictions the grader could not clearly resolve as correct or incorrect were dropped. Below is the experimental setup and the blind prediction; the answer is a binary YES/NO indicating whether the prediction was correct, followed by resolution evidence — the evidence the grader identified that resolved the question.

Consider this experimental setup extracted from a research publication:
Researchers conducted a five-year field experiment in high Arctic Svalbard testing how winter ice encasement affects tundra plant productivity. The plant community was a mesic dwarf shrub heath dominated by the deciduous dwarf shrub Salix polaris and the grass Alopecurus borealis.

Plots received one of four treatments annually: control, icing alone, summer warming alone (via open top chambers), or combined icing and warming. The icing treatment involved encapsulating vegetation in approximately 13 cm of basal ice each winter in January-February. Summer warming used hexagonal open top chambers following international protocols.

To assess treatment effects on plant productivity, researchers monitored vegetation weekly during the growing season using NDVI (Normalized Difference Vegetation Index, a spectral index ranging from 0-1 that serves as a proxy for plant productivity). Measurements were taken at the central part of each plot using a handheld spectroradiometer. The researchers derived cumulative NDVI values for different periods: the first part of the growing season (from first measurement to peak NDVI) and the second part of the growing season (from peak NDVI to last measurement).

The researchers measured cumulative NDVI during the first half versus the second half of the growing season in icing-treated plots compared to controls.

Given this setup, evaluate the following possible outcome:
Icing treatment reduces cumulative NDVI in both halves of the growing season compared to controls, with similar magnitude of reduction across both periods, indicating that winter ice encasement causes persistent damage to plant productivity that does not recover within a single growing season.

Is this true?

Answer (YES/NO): NO